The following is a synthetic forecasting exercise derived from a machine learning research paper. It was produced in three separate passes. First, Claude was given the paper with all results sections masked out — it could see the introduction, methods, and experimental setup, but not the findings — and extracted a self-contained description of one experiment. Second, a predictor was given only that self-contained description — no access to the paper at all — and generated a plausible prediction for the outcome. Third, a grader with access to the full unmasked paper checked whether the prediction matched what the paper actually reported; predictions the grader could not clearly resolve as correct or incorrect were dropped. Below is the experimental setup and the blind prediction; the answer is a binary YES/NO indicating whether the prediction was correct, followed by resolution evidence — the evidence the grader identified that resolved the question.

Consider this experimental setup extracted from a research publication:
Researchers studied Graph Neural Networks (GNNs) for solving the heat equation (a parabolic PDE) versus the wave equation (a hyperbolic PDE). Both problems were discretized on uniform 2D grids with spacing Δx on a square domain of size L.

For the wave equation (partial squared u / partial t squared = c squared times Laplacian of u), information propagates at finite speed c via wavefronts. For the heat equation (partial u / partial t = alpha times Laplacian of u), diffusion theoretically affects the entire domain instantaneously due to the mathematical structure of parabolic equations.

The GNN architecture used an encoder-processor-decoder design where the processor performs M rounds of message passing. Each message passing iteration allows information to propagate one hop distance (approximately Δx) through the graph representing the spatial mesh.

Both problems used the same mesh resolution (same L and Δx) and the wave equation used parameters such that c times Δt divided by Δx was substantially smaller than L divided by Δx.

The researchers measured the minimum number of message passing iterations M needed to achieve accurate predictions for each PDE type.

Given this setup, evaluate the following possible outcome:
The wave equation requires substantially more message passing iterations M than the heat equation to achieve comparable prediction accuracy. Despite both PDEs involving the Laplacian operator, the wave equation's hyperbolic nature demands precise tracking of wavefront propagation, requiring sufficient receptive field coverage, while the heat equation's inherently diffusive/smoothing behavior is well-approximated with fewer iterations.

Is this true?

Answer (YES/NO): NO